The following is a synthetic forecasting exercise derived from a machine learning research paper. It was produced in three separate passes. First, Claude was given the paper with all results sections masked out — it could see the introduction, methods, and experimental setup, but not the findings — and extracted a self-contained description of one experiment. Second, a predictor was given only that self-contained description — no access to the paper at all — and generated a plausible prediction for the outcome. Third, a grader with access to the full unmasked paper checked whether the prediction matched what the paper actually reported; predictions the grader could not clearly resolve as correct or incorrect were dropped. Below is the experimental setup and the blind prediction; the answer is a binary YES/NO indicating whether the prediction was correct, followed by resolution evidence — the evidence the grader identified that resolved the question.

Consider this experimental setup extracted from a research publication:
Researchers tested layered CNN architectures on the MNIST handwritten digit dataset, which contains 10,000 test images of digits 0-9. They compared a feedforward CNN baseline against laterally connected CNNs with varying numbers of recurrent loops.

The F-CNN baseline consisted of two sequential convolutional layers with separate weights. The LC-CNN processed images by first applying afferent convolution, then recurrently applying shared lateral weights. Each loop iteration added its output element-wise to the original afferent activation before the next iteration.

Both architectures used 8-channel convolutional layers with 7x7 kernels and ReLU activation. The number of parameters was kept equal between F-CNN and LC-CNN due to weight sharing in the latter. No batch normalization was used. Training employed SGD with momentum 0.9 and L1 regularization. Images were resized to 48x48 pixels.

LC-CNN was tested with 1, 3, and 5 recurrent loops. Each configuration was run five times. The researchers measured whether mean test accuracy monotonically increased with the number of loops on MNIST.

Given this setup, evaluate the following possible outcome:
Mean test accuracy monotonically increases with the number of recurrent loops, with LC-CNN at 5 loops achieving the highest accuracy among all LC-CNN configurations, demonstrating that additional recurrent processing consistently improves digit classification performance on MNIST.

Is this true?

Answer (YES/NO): YES